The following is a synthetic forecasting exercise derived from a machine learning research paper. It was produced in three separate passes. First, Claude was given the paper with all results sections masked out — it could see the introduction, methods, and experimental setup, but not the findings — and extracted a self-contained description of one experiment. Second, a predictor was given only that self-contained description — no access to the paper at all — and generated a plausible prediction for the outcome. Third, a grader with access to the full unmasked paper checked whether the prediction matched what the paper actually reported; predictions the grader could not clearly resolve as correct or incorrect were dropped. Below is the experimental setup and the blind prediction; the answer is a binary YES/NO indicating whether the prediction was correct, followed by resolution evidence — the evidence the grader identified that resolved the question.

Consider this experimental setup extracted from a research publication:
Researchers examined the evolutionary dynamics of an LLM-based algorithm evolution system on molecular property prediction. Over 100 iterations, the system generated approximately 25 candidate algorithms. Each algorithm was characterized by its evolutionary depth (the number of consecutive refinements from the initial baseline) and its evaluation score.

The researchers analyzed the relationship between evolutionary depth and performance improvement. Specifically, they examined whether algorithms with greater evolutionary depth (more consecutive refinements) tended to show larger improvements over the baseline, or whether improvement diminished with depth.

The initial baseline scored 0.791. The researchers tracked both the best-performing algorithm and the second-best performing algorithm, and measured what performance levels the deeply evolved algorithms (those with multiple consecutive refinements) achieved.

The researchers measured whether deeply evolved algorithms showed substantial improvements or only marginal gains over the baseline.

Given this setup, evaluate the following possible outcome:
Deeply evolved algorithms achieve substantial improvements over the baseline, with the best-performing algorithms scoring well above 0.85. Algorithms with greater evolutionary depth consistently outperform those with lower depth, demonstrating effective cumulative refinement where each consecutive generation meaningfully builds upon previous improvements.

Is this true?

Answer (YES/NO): NO